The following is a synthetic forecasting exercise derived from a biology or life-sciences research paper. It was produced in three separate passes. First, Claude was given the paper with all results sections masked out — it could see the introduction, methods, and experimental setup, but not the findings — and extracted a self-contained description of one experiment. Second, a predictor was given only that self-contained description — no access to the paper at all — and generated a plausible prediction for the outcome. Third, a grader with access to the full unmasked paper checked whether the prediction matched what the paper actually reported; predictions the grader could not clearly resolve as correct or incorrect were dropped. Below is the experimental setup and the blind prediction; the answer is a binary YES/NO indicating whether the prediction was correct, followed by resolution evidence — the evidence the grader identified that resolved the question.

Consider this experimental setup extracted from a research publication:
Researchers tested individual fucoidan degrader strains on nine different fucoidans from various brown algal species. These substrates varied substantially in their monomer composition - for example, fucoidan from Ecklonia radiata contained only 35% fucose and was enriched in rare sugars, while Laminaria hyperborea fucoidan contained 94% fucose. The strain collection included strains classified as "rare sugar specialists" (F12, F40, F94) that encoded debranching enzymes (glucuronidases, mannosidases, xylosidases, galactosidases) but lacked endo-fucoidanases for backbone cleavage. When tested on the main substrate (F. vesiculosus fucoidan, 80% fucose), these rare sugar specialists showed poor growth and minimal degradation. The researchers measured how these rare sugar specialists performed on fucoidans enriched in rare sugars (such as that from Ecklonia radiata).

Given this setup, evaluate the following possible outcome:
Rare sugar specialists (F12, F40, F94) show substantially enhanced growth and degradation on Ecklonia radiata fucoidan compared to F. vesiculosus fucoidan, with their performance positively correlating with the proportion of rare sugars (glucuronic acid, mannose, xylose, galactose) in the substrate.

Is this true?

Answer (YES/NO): YES